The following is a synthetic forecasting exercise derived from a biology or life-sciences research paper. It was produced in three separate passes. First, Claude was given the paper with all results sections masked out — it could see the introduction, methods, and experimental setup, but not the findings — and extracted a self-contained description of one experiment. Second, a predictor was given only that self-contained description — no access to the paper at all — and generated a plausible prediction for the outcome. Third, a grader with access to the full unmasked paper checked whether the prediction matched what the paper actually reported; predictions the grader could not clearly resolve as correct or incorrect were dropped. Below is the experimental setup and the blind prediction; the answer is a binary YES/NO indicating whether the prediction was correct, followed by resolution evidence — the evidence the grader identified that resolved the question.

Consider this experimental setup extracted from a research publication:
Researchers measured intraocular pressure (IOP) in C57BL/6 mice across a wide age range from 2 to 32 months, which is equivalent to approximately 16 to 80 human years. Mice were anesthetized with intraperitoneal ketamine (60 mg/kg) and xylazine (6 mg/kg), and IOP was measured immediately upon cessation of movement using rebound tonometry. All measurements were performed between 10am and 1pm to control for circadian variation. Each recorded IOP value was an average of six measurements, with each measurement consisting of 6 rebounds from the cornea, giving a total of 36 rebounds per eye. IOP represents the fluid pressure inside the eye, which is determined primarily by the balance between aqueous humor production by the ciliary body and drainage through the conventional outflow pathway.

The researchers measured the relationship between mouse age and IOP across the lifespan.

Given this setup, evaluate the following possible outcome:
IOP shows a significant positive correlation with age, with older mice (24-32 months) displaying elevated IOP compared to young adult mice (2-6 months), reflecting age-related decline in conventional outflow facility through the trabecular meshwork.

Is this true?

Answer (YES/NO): NO